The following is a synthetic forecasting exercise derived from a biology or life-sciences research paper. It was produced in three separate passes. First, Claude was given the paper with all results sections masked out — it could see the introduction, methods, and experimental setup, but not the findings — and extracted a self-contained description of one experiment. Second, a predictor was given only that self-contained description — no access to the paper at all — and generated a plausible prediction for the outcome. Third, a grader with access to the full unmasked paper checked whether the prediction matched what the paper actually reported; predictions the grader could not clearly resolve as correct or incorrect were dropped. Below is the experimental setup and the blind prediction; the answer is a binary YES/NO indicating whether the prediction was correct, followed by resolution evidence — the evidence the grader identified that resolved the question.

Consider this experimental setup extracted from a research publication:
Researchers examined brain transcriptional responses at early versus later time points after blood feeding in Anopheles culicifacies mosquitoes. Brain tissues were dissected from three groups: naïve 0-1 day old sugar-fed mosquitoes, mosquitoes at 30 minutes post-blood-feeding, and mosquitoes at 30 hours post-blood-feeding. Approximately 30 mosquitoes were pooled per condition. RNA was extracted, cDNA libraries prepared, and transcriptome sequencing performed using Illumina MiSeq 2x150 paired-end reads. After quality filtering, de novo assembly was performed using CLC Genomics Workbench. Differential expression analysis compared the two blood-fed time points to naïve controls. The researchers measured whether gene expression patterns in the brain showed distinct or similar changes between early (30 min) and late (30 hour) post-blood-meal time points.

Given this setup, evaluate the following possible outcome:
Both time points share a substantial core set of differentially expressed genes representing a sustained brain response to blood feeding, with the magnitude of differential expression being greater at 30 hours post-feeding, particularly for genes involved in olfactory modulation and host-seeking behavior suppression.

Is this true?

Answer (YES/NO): NO